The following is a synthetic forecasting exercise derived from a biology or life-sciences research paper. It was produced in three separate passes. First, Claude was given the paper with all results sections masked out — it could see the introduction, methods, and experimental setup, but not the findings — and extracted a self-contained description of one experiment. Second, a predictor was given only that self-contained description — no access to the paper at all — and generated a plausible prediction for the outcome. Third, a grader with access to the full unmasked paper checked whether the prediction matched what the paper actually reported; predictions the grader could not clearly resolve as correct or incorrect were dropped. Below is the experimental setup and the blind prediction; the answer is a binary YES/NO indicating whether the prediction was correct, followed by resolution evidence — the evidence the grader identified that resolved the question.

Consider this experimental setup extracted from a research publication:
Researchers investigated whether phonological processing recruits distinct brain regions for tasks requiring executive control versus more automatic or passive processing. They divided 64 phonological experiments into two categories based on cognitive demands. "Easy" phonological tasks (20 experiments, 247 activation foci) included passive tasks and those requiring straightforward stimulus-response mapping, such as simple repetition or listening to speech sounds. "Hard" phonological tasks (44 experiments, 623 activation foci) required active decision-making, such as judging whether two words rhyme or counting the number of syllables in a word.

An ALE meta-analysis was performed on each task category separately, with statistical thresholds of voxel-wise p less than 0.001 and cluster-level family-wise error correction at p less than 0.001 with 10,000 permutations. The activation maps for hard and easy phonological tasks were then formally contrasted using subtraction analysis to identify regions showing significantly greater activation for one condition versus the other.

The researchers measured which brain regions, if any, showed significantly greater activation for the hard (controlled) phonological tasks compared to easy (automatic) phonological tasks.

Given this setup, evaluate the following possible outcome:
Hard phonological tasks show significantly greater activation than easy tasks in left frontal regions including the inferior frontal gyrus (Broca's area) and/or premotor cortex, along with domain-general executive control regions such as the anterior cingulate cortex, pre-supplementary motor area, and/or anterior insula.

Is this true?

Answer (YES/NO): NO